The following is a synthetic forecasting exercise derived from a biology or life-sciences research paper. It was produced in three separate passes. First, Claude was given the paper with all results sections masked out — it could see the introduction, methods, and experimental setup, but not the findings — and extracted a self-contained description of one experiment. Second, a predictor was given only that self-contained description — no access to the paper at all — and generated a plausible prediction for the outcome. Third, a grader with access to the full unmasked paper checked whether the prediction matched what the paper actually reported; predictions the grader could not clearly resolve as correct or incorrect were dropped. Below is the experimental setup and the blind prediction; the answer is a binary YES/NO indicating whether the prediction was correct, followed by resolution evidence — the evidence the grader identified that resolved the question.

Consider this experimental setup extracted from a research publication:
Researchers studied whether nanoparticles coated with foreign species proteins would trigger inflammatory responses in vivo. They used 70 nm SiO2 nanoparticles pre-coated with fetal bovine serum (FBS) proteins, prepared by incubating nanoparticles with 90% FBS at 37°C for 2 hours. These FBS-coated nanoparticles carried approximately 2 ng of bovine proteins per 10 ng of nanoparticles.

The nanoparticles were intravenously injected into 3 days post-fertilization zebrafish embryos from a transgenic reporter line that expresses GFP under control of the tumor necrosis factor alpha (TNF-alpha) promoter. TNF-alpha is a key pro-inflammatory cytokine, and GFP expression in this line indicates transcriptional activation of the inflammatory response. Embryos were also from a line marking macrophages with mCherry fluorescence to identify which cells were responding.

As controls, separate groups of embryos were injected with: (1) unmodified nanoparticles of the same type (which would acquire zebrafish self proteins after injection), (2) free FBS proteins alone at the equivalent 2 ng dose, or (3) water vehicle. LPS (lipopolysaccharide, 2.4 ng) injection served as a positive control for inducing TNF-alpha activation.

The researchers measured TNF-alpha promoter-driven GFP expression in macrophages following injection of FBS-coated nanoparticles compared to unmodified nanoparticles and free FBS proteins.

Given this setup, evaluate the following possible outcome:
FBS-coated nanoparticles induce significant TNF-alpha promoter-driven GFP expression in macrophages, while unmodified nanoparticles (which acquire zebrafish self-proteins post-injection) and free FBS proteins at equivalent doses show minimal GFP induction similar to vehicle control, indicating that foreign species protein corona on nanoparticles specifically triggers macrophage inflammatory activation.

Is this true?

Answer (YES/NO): YES